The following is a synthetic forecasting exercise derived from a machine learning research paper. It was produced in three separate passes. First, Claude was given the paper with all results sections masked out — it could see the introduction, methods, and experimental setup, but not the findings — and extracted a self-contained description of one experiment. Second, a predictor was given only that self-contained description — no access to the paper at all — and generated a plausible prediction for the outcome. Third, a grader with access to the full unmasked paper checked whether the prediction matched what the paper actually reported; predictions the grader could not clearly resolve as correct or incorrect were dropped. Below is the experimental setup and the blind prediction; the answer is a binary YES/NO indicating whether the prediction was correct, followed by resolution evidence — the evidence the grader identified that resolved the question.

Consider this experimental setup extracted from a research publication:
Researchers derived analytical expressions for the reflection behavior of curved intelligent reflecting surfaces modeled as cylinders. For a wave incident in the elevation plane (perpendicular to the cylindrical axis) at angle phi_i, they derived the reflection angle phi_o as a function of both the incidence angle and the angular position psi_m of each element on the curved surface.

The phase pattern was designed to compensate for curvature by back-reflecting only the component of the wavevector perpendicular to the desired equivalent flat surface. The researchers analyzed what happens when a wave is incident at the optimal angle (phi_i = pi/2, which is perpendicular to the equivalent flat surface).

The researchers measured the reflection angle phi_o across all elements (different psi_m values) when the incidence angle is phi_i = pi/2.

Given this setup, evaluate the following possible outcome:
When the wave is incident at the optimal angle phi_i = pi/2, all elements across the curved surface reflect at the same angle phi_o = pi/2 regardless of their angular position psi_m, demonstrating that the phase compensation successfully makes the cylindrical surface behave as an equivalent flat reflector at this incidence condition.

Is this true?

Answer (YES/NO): YES